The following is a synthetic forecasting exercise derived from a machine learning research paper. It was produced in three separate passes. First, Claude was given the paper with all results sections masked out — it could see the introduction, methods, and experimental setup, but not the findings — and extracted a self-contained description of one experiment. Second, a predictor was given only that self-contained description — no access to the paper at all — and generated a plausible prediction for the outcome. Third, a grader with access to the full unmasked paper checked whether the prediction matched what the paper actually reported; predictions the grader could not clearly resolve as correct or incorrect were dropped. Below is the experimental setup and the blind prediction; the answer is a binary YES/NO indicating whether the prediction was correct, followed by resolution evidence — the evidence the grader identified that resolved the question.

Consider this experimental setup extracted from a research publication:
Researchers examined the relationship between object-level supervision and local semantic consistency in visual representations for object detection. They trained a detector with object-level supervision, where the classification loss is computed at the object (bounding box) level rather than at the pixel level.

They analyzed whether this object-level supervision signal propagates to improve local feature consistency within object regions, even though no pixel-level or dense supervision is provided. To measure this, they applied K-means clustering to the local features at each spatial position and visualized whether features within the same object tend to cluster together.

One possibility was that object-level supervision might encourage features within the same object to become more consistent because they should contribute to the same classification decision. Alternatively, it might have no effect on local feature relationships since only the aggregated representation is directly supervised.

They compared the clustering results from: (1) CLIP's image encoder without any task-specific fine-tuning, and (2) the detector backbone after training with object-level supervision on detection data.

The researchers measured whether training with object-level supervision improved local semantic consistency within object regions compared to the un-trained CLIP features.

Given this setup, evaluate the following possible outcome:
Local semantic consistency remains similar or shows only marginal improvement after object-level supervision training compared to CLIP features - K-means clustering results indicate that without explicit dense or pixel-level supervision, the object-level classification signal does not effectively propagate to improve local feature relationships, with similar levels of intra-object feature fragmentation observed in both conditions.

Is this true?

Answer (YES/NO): NO